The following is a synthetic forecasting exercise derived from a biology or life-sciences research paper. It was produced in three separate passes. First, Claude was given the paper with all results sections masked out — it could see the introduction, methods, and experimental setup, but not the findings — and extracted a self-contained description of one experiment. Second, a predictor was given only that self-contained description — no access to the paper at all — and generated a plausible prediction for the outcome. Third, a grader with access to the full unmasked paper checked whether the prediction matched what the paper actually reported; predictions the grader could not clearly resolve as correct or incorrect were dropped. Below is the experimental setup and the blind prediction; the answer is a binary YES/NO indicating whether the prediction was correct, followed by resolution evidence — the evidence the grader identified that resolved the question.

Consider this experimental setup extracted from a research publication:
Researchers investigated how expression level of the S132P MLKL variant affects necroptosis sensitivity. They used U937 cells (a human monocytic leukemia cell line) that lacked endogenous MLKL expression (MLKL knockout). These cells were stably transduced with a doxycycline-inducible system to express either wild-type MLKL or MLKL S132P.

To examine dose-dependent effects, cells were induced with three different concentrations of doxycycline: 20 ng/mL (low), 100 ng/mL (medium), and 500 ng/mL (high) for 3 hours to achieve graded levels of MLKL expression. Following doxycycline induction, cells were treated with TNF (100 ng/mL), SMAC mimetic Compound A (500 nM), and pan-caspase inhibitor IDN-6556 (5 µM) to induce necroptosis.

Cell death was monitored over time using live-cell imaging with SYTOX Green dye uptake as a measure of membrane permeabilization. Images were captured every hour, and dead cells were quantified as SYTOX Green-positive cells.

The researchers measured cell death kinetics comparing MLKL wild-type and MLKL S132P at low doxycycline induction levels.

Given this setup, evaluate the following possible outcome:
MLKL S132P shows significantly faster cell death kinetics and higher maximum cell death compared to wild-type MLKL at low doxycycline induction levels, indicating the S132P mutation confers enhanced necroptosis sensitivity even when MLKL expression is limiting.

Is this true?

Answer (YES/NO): NO